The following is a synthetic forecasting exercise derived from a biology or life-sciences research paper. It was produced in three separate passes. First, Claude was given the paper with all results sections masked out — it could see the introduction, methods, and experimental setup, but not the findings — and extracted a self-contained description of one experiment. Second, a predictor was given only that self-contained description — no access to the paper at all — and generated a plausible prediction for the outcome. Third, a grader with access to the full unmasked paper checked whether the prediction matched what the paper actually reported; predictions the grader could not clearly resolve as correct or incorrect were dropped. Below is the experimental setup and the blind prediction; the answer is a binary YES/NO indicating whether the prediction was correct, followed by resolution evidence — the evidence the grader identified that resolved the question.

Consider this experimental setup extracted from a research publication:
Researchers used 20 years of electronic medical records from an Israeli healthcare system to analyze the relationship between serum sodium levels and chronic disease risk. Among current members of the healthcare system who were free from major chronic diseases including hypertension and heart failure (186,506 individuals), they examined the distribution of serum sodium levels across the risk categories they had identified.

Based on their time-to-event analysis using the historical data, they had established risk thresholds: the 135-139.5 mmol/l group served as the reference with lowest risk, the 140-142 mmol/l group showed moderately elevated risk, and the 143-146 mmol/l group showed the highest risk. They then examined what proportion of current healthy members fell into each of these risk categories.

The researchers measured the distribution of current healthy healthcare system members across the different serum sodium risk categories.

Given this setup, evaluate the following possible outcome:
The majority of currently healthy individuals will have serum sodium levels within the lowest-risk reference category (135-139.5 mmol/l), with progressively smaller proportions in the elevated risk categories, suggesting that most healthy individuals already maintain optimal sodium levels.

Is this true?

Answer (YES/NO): NO